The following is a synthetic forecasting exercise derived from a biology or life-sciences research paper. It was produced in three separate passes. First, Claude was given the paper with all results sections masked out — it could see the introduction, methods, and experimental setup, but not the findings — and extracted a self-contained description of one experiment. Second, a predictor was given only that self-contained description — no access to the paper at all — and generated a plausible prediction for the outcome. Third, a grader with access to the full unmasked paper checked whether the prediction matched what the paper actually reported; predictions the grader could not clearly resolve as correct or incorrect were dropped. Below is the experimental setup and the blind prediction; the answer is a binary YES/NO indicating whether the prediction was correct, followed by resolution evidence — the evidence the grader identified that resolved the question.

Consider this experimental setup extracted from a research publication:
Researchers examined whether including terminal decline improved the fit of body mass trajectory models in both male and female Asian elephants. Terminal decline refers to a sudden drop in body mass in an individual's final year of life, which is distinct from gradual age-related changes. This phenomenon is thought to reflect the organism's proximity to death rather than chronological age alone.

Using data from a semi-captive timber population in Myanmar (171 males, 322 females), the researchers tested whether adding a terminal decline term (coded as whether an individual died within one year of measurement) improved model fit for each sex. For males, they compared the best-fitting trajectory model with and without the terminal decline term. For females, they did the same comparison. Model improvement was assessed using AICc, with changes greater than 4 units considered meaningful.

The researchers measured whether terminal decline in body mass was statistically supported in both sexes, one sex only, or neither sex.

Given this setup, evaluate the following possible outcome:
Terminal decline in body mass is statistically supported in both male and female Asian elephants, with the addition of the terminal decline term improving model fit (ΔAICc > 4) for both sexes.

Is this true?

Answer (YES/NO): NO